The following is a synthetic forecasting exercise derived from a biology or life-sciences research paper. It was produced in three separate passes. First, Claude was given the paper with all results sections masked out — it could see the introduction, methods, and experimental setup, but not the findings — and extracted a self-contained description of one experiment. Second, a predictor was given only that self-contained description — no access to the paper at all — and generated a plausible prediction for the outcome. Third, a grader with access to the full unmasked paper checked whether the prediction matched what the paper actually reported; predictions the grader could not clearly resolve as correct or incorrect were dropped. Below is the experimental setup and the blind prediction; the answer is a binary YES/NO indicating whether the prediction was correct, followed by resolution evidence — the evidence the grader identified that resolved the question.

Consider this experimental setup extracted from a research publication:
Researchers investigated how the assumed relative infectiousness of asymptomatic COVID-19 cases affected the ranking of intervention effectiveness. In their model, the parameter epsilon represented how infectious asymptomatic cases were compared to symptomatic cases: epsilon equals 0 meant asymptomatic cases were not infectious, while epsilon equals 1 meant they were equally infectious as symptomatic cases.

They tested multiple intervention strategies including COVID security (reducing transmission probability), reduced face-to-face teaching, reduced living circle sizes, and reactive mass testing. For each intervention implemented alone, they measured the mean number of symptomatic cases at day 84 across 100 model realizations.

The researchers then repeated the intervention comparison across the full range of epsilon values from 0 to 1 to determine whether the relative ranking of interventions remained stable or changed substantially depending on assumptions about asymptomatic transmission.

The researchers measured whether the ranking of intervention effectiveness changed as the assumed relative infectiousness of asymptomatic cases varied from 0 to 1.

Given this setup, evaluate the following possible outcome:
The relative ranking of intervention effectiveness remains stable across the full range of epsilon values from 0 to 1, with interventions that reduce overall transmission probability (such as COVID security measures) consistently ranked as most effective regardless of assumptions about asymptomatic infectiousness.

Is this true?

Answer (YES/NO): NO